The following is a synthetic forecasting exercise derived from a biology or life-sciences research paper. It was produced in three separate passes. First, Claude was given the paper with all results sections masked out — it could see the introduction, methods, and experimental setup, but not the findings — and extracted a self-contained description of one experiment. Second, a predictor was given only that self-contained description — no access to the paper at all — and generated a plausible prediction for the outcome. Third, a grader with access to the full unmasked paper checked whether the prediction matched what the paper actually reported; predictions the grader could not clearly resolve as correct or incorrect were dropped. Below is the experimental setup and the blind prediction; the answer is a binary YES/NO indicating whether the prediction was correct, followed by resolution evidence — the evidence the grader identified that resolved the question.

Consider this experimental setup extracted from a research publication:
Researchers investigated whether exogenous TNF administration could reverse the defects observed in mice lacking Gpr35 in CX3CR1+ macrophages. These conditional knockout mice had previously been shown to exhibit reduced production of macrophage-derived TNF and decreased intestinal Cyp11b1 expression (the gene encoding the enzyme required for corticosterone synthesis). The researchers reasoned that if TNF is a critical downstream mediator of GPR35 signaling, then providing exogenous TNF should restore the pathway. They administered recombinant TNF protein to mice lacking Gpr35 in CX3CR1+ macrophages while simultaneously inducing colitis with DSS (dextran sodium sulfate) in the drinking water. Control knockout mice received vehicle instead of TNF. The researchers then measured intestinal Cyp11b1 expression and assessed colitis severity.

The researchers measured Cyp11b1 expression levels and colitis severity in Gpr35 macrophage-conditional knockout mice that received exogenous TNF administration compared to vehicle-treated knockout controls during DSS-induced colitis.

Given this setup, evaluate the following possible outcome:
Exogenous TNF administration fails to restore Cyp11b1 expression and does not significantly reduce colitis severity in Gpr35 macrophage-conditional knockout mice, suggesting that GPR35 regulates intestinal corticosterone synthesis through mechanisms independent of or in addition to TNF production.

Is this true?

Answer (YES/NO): NO